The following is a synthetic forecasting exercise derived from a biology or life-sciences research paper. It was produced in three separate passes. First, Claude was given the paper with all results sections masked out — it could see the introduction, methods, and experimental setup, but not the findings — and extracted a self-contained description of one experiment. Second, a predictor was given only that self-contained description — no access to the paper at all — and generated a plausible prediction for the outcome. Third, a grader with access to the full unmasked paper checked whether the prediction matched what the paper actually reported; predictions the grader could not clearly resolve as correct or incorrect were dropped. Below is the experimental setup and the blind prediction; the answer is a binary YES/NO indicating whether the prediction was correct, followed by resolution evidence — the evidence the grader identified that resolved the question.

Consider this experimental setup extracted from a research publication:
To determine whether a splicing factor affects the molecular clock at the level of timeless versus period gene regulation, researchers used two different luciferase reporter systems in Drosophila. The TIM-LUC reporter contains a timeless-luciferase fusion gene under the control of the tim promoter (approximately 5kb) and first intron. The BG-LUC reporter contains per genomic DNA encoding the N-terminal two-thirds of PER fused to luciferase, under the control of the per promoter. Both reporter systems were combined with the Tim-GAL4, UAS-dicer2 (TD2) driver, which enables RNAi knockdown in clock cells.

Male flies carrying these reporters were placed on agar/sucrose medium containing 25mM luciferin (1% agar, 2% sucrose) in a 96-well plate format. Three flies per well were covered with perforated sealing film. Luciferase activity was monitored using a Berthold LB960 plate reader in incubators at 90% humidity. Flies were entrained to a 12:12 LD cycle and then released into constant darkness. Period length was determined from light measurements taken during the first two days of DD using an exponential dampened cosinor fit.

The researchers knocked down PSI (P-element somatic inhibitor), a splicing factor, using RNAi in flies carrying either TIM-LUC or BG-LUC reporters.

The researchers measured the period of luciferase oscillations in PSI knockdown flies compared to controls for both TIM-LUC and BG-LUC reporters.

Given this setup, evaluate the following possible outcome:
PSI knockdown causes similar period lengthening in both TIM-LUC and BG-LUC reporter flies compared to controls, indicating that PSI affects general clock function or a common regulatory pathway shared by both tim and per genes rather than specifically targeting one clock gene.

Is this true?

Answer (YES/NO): NO